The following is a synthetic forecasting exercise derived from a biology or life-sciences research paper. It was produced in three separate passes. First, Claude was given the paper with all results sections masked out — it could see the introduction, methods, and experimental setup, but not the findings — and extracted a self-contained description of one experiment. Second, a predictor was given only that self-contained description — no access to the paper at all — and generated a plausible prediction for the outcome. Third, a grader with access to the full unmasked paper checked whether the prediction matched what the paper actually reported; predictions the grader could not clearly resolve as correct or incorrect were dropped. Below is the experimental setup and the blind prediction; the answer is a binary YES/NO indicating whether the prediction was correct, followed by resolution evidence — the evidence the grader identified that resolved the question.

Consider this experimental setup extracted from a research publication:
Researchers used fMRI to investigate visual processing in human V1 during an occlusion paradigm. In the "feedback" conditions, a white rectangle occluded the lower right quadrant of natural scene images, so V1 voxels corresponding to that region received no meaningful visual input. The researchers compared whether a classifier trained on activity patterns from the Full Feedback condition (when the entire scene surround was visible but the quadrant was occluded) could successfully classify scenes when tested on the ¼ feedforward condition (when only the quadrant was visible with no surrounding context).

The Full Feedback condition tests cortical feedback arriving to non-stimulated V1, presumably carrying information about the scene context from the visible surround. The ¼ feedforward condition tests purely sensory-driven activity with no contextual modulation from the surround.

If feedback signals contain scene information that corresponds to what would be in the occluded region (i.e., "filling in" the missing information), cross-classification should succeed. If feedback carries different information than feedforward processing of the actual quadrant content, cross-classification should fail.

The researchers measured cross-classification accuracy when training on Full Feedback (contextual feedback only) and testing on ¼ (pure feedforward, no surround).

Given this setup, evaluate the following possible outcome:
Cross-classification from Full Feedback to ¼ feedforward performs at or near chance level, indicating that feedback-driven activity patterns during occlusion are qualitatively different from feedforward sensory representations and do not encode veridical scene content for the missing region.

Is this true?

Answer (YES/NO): YES